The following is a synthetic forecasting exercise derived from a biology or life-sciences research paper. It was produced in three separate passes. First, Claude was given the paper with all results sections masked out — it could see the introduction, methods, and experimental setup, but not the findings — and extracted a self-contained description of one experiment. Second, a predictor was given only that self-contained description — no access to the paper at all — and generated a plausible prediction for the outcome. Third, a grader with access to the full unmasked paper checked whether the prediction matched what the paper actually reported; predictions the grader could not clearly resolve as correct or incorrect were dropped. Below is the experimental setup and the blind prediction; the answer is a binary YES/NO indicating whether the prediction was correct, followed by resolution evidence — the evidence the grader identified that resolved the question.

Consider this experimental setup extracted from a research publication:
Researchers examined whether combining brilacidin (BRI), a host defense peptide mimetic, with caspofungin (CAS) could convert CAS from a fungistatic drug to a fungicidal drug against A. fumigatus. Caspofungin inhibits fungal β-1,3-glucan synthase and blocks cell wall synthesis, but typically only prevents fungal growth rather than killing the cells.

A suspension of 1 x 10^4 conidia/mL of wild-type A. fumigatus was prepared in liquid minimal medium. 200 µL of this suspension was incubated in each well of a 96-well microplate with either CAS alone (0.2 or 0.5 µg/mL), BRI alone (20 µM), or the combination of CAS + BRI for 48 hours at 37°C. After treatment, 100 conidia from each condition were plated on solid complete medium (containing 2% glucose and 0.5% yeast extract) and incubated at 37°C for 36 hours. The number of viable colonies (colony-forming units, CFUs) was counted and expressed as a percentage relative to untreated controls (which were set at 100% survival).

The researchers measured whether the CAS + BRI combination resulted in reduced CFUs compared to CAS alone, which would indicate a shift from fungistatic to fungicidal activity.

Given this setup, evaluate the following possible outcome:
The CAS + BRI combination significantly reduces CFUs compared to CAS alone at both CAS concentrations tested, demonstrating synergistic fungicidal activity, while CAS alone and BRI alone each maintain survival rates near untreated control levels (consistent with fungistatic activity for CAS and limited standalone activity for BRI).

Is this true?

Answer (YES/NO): YES